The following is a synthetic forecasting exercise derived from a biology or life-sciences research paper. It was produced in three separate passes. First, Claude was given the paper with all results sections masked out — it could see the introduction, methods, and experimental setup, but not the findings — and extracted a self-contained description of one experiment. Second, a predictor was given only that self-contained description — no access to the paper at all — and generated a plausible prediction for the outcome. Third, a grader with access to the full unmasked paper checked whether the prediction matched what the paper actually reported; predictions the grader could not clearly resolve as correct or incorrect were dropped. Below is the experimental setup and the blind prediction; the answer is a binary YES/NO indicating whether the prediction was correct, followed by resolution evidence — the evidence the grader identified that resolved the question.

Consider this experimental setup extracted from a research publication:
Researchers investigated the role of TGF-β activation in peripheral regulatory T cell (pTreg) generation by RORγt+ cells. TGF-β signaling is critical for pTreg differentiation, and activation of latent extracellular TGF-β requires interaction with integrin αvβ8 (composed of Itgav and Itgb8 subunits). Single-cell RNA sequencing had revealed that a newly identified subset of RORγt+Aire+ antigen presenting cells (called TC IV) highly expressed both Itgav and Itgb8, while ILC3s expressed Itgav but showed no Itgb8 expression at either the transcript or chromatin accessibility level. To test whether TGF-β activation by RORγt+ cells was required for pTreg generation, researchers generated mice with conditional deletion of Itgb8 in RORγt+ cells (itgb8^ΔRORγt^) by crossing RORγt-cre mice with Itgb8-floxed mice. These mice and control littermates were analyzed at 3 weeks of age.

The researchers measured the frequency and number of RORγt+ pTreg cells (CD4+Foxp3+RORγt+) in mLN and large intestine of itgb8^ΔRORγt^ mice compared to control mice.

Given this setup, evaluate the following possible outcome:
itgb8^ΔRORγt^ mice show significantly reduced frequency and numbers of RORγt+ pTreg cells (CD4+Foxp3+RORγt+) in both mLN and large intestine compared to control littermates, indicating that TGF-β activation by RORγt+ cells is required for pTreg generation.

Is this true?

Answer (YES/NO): YES